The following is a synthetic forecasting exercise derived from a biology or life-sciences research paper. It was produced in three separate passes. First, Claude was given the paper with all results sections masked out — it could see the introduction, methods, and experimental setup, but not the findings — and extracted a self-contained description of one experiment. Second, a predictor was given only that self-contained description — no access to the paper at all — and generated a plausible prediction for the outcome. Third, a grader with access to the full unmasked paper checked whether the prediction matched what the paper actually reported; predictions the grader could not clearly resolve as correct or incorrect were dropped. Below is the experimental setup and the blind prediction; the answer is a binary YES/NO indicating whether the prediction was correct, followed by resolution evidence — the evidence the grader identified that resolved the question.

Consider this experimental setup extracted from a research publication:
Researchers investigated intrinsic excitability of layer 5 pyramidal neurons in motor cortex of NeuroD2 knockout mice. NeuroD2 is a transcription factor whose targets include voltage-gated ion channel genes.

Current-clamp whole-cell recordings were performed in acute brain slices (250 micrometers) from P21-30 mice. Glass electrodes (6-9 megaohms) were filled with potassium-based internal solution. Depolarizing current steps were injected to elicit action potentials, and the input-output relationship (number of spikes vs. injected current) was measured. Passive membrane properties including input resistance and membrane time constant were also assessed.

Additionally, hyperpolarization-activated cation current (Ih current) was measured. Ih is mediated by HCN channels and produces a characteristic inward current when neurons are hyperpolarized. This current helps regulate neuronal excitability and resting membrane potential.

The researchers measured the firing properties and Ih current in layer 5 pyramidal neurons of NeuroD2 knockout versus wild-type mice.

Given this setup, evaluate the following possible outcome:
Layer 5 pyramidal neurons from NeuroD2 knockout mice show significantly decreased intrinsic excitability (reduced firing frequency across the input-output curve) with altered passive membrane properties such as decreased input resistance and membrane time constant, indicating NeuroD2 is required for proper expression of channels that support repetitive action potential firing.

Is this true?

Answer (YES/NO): NO